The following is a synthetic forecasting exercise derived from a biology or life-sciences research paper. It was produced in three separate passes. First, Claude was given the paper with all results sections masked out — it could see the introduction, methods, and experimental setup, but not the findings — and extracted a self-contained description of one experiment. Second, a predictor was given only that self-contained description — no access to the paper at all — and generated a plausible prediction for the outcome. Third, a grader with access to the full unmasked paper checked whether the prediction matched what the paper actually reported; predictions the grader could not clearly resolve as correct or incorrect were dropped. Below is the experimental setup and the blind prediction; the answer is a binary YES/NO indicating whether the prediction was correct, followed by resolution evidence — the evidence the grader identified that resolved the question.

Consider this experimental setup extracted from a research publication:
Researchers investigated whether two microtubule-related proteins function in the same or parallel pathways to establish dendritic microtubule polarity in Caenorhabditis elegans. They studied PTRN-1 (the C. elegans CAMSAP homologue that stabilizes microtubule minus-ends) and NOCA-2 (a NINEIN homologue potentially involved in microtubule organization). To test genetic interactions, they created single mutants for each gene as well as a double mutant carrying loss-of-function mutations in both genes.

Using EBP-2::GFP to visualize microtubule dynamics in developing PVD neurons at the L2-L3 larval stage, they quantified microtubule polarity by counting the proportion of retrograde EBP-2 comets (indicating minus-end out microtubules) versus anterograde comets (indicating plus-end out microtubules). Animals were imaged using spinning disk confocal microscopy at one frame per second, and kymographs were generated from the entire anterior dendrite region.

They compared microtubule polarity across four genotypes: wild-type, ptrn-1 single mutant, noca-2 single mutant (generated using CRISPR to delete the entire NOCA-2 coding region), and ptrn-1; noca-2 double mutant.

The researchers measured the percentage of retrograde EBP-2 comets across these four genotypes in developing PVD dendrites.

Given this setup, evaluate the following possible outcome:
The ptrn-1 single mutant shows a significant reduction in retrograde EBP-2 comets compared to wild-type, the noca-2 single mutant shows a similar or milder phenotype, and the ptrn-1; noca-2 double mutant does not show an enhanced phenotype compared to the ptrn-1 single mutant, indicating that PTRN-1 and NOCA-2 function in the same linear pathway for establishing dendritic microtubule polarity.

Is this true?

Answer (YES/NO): NO